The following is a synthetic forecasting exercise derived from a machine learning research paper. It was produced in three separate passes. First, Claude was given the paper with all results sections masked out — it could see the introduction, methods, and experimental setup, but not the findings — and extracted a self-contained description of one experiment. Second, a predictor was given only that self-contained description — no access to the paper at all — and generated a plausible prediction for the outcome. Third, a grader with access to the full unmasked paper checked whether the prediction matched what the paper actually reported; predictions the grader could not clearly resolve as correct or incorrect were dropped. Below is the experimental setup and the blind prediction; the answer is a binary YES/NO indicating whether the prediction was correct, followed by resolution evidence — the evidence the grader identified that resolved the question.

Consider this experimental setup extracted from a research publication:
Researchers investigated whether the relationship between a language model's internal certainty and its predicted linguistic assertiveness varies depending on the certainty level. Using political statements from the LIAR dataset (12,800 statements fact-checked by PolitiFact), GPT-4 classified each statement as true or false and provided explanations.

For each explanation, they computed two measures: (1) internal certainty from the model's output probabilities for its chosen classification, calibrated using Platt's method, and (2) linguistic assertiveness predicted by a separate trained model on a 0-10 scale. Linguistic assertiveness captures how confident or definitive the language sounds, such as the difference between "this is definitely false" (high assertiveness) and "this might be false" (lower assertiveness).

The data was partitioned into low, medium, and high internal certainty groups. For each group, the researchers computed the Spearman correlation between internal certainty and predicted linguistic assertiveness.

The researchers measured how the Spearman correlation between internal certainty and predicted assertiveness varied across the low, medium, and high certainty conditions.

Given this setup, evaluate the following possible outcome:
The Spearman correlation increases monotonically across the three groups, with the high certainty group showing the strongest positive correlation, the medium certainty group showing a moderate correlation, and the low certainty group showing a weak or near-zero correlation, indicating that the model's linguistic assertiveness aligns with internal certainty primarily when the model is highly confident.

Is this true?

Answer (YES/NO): YES